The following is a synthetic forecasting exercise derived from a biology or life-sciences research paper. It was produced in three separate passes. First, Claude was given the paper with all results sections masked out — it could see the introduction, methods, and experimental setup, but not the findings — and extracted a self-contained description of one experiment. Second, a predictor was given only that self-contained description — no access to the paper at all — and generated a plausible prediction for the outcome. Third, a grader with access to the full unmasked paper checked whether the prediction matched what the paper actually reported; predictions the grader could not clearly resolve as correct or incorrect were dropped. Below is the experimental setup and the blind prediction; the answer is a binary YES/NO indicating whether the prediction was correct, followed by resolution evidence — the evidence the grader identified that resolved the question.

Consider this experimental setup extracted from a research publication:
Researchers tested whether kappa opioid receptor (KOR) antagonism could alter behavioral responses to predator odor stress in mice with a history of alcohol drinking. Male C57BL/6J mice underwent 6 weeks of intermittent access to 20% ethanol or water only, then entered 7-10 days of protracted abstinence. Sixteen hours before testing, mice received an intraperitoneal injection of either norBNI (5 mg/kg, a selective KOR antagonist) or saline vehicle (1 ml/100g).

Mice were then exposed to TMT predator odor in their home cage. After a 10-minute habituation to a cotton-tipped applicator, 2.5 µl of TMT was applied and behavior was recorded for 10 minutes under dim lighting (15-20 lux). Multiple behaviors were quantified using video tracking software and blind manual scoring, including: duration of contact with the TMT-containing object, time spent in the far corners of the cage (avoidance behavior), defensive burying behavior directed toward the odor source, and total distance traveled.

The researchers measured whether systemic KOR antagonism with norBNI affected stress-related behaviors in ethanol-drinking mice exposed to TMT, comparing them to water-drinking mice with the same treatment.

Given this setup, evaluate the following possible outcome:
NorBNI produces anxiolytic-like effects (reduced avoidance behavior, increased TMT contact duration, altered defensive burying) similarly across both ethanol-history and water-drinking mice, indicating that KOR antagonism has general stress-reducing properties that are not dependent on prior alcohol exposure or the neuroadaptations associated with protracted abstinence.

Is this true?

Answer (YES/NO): NO